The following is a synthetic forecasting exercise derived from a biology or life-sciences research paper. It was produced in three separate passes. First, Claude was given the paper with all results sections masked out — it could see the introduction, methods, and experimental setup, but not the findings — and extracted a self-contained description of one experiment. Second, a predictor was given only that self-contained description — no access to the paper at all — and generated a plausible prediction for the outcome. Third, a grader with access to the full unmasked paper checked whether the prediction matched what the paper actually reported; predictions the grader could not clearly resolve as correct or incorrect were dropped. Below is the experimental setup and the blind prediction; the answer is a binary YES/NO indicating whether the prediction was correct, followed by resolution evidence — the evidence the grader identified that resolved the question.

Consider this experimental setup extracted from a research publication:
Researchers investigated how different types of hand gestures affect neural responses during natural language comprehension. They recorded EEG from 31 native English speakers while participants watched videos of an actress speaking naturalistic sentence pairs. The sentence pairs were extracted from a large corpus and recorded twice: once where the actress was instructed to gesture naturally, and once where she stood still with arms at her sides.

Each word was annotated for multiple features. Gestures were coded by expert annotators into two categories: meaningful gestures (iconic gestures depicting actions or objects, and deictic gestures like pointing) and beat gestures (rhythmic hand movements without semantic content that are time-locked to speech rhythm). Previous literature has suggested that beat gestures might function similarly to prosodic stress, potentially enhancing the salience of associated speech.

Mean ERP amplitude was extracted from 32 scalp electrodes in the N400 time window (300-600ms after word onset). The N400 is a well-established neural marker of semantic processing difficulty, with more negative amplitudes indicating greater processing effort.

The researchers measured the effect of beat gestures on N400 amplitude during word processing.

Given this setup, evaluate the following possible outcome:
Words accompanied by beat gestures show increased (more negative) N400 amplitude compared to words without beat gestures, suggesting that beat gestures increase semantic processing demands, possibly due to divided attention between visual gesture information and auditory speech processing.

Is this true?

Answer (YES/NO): YES